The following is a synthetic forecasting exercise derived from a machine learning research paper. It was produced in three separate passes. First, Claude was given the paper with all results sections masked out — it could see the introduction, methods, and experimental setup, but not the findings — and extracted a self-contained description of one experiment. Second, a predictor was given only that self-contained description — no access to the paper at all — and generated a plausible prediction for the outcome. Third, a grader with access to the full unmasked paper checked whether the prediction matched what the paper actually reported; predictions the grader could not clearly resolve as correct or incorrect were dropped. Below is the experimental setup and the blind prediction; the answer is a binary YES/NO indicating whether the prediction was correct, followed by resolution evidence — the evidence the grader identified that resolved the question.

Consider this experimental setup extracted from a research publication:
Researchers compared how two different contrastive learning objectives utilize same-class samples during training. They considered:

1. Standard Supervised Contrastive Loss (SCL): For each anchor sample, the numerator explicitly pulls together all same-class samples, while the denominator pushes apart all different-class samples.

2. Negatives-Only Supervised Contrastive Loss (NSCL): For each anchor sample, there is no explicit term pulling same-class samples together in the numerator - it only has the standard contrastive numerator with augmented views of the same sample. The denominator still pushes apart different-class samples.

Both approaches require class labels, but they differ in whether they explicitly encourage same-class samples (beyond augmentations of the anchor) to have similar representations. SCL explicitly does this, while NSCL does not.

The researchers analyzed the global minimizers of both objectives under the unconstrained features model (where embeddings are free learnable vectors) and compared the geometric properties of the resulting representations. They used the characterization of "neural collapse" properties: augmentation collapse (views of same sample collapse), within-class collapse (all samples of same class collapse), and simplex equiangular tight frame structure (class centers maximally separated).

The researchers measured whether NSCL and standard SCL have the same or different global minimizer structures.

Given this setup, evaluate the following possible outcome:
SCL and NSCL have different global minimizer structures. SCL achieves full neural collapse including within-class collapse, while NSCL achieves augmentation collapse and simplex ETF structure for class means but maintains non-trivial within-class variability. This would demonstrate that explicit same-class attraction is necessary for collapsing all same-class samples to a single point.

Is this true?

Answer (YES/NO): NO